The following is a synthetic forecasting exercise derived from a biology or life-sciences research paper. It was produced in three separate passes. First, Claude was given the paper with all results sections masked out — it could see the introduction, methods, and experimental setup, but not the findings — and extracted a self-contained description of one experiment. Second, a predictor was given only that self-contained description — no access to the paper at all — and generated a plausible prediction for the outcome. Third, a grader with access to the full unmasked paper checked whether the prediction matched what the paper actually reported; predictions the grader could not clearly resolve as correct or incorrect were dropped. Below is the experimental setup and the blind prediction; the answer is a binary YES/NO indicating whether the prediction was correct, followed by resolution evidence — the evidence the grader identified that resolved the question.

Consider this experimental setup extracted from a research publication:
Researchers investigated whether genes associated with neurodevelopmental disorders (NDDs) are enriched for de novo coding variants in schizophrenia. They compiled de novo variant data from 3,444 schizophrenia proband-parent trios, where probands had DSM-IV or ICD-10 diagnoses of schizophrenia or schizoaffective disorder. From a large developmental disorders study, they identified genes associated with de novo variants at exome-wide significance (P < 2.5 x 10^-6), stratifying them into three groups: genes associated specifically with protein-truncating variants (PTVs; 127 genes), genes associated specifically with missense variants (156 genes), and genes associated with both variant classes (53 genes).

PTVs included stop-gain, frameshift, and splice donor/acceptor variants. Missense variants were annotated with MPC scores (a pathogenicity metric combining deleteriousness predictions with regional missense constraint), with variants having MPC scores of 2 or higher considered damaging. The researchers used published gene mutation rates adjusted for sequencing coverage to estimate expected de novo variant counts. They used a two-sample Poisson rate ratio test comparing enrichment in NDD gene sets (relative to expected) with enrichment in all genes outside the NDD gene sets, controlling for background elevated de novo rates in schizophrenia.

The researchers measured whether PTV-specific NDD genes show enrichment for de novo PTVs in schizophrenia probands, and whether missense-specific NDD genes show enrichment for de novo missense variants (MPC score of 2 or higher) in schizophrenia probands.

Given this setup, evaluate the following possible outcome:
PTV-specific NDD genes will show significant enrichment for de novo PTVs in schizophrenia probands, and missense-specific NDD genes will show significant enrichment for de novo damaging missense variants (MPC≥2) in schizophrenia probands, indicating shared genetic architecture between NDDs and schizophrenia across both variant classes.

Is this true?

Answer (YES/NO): NO